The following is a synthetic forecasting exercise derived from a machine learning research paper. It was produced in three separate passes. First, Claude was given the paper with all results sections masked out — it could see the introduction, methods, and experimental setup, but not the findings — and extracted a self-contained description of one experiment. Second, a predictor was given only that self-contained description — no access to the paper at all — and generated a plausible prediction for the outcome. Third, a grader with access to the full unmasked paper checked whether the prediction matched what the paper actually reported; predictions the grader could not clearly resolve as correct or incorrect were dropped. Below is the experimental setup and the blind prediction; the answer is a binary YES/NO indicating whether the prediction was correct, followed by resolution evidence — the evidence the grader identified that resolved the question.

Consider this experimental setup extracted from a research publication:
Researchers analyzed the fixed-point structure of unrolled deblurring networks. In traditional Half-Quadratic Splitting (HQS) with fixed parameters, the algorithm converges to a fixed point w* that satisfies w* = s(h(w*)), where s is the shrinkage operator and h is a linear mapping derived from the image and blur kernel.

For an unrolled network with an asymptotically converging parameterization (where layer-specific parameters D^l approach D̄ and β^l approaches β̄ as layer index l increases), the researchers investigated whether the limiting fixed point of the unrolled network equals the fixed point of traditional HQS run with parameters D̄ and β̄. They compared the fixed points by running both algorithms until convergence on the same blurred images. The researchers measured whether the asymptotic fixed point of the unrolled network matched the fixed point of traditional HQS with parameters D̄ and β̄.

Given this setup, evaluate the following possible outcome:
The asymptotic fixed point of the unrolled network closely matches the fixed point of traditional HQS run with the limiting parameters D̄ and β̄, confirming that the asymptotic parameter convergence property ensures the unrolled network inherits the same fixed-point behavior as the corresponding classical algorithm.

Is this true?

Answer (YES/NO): YES